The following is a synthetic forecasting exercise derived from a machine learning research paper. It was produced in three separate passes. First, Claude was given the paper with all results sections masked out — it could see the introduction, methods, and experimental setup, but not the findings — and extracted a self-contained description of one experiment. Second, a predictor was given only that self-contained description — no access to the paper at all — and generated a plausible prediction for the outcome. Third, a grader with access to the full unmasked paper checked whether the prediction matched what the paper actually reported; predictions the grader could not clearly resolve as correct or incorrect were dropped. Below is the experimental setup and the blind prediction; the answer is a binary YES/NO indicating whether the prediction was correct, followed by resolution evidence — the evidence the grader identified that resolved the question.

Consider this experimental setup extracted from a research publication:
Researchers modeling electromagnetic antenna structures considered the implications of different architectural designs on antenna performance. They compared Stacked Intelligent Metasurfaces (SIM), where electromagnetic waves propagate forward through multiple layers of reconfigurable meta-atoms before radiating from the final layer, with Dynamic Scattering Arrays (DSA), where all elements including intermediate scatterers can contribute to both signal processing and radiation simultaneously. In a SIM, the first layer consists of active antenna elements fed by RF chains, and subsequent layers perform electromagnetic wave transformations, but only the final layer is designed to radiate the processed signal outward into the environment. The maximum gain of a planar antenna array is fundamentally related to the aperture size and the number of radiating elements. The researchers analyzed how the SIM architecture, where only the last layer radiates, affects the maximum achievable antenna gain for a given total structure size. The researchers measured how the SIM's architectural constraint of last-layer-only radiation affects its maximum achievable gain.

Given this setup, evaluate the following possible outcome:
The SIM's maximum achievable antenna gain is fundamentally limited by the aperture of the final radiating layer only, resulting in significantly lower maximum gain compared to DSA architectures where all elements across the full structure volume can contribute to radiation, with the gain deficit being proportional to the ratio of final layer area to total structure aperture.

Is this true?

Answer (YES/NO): NO